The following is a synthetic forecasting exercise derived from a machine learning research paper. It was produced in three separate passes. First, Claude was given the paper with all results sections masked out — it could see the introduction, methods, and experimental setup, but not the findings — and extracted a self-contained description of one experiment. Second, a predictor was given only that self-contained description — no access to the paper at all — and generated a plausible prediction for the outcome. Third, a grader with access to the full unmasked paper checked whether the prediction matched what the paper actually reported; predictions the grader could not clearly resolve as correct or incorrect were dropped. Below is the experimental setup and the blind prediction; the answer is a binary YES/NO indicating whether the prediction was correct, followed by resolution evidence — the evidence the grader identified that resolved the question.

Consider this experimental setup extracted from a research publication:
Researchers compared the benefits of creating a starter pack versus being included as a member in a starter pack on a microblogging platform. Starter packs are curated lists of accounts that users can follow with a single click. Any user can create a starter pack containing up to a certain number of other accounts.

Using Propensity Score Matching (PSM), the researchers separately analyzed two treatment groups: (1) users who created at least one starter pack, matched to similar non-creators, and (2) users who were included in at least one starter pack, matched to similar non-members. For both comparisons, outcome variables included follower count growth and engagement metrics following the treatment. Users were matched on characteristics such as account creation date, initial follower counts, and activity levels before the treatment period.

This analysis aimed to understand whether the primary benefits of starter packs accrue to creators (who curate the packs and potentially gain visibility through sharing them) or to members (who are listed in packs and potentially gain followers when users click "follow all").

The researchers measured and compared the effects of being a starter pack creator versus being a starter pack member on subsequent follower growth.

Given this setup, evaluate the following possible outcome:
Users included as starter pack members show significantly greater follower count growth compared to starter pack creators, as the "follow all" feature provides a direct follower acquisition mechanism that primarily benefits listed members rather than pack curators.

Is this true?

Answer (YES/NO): NO